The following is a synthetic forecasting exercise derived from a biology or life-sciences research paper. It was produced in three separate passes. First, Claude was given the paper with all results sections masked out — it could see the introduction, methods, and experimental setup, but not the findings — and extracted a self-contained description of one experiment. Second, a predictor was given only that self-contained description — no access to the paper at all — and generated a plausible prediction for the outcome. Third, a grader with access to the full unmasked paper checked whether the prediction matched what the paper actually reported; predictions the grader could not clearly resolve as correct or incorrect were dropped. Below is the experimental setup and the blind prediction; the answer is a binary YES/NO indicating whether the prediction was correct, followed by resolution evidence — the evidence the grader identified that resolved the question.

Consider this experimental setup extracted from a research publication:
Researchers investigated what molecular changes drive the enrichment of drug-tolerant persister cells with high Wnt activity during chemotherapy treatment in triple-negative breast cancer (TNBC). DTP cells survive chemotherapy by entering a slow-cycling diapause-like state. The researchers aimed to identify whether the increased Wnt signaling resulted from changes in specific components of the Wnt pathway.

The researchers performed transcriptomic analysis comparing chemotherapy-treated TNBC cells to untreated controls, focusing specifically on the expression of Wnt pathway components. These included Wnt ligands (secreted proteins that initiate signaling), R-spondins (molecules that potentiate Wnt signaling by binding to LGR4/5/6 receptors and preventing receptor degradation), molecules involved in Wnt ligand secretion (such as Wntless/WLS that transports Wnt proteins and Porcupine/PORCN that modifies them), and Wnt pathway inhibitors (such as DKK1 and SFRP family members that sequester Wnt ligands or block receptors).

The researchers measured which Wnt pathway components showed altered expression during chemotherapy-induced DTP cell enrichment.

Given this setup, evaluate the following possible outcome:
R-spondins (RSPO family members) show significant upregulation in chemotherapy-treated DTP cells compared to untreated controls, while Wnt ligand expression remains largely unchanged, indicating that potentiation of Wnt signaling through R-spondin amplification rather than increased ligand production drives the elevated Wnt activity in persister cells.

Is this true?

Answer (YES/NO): NO